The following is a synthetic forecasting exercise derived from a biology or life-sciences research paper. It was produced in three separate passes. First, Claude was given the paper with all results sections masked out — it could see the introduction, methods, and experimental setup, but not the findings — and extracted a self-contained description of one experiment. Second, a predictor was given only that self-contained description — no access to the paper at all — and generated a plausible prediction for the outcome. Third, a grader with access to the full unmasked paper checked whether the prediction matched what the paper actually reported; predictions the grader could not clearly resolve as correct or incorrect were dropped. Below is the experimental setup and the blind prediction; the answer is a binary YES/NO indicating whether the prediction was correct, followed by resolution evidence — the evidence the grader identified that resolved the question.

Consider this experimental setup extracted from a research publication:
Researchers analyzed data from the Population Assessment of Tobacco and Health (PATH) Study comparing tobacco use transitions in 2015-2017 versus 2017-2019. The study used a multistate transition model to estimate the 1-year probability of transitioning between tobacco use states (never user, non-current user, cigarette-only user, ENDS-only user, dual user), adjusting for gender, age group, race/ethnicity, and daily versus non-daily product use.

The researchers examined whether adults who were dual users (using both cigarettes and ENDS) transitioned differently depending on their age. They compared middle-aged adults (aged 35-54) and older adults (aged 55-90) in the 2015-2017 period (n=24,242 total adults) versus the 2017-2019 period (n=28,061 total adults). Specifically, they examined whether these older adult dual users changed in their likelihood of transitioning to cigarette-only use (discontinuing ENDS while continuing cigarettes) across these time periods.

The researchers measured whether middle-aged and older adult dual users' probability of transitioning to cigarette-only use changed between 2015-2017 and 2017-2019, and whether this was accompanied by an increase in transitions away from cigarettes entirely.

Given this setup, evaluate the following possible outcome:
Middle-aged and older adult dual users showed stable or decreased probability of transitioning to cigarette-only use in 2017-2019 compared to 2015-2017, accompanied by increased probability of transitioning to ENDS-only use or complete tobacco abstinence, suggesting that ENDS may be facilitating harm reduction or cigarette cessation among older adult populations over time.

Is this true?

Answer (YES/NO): NO